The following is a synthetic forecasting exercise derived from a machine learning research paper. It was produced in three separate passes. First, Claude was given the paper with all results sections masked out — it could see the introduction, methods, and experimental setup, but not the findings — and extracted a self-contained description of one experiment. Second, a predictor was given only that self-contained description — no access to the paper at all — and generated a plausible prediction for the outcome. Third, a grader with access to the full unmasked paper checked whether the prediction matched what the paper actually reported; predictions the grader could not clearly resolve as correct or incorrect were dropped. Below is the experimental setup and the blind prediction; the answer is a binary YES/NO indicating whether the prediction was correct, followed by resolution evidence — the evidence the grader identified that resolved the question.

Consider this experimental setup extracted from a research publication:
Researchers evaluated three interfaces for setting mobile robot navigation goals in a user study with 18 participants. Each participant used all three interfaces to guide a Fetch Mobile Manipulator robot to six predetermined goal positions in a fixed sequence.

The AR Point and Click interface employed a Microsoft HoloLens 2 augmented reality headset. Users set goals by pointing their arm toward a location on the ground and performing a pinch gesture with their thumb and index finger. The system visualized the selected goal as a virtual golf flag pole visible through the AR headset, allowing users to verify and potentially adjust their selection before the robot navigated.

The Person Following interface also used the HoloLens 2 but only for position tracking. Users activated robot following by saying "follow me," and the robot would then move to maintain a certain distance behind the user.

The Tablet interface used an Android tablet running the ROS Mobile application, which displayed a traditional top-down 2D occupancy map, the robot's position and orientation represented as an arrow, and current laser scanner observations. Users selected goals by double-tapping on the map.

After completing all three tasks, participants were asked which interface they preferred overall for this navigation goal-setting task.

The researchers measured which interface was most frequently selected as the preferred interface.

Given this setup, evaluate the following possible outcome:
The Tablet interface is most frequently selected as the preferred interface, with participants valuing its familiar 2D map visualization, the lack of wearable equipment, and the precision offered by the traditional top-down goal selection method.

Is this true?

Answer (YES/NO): NO